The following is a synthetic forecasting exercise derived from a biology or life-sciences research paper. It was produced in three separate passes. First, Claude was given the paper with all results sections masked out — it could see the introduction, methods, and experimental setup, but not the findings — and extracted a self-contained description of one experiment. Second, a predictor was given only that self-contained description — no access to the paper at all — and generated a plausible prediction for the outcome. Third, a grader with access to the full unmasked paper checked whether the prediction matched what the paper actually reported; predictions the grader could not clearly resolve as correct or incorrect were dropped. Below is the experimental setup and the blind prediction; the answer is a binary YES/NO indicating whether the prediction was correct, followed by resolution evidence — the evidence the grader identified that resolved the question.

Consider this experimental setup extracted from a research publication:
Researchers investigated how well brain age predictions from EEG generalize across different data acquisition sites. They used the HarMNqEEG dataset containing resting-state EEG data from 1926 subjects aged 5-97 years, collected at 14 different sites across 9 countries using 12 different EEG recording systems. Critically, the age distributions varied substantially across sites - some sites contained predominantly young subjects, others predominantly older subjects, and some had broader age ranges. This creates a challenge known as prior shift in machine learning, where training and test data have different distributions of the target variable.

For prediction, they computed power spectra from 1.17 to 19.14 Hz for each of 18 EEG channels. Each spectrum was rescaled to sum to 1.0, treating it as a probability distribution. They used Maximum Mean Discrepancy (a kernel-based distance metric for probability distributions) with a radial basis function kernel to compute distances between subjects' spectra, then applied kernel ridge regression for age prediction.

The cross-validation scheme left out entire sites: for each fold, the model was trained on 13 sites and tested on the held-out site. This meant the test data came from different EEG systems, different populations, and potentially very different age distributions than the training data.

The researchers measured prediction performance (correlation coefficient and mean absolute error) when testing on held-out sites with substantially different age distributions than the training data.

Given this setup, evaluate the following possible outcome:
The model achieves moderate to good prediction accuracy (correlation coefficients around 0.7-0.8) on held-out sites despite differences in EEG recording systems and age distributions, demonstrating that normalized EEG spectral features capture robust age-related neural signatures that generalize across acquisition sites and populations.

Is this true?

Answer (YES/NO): NO